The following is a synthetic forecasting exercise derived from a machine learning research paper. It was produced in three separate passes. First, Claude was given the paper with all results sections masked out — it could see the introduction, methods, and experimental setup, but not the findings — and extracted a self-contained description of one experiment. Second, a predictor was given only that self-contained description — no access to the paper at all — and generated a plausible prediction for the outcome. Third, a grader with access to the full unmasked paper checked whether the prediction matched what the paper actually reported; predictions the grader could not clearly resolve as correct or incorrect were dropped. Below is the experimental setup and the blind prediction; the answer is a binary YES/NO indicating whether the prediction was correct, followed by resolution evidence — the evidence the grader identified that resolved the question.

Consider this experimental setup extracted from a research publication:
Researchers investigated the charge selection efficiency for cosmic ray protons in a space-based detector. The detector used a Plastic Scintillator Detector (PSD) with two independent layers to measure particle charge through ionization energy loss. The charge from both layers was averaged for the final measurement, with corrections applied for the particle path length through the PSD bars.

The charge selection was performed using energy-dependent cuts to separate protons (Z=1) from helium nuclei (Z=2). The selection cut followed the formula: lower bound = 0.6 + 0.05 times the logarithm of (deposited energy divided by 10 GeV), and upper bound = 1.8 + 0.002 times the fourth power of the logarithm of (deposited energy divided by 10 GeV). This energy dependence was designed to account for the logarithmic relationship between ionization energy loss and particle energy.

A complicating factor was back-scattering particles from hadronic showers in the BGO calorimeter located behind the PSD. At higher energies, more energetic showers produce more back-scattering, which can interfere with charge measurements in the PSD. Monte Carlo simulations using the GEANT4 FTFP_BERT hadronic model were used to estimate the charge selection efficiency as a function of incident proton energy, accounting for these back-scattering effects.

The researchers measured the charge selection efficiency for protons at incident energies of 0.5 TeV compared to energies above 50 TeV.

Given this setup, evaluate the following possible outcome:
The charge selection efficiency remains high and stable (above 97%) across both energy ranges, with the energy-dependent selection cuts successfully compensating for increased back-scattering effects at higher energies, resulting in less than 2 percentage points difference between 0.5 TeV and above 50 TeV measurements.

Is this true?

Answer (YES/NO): NO